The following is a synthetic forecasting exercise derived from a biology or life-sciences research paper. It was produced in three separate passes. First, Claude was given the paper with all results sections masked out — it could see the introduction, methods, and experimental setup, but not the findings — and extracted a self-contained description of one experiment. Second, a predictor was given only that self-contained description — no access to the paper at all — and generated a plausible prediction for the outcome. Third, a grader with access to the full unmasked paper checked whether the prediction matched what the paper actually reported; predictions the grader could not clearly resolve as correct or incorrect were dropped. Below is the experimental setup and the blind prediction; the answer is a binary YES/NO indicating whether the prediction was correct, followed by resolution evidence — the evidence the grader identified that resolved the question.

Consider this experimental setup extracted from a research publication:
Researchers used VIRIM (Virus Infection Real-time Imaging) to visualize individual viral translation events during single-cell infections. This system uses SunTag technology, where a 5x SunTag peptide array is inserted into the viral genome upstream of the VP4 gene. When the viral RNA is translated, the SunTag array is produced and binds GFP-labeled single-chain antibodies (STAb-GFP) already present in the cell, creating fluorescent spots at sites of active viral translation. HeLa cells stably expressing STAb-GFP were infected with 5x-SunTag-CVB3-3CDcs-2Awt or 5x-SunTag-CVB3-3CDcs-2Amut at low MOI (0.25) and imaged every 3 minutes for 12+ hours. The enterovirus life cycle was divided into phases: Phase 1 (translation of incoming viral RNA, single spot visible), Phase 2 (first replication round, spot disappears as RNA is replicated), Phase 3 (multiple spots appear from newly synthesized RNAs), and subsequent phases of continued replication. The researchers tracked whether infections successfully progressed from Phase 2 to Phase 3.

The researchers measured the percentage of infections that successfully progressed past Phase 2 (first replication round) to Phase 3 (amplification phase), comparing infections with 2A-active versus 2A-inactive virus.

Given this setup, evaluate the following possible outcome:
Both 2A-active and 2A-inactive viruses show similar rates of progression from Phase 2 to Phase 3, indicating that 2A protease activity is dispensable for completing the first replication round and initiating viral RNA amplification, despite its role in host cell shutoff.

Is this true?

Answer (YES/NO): NO